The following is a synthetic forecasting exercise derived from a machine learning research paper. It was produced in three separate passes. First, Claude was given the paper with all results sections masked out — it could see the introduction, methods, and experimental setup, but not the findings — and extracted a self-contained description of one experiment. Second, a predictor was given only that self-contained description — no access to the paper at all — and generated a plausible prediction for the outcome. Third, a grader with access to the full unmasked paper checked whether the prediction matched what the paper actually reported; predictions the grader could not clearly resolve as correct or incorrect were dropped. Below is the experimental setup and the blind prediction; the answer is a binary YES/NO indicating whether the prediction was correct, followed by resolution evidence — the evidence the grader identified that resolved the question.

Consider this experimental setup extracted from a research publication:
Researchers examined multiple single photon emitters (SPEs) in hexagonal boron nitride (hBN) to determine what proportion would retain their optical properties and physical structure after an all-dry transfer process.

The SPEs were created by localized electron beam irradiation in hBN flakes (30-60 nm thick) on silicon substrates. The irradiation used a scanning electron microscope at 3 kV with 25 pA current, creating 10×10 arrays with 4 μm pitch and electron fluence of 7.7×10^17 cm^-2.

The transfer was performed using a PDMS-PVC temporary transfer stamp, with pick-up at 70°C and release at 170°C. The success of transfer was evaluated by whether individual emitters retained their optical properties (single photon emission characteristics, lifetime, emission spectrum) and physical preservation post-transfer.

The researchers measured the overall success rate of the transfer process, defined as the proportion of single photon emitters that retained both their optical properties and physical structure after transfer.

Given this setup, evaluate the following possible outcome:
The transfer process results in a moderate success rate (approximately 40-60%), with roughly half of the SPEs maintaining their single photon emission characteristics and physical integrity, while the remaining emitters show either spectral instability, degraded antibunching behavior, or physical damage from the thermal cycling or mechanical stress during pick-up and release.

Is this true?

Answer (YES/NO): NO